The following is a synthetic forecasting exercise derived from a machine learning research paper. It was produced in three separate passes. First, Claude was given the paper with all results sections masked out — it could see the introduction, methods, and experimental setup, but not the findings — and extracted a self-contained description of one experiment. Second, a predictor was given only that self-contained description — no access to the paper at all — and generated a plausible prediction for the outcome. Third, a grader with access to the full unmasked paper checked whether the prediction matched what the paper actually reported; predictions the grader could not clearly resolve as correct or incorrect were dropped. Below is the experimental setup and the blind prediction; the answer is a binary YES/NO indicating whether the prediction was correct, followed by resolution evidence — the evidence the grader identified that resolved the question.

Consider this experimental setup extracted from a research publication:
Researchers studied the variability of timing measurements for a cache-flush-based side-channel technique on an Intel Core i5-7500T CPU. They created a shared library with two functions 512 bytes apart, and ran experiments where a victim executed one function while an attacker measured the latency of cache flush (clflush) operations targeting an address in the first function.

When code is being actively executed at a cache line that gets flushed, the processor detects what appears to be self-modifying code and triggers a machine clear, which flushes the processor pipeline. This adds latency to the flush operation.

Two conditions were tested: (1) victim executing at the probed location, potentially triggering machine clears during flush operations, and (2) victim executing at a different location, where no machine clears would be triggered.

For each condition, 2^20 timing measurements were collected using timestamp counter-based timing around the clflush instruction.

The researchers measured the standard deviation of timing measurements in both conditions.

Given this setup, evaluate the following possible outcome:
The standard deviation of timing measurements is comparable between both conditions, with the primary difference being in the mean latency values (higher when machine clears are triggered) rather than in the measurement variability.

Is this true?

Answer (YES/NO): NO